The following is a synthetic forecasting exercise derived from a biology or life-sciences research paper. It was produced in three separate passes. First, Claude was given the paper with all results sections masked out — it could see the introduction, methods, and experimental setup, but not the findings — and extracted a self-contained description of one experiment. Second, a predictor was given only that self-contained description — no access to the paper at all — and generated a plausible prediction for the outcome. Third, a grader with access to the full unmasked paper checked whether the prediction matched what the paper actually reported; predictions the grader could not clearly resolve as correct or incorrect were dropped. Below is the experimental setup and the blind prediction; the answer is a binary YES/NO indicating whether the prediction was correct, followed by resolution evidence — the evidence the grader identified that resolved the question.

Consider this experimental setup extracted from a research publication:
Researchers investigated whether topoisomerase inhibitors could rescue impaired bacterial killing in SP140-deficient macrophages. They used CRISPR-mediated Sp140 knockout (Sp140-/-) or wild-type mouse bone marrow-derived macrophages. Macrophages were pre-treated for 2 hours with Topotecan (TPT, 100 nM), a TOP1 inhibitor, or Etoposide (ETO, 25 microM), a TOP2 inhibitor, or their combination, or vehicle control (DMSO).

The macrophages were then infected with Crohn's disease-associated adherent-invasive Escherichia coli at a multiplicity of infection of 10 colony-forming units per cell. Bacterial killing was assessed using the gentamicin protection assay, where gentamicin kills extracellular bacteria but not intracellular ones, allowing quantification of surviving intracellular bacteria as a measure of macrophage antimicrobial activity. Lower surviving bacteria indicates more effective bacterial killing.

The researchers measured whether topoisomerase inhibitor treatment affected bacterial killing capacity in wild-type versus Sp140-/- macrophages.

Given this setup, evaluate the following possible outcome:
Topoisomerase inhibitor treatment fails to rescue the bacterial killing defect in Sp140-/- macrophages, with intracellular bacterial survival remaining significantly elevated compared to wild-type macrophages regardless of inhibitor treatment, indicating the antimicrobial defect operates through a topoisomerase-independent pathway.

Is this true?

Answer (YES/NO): NO